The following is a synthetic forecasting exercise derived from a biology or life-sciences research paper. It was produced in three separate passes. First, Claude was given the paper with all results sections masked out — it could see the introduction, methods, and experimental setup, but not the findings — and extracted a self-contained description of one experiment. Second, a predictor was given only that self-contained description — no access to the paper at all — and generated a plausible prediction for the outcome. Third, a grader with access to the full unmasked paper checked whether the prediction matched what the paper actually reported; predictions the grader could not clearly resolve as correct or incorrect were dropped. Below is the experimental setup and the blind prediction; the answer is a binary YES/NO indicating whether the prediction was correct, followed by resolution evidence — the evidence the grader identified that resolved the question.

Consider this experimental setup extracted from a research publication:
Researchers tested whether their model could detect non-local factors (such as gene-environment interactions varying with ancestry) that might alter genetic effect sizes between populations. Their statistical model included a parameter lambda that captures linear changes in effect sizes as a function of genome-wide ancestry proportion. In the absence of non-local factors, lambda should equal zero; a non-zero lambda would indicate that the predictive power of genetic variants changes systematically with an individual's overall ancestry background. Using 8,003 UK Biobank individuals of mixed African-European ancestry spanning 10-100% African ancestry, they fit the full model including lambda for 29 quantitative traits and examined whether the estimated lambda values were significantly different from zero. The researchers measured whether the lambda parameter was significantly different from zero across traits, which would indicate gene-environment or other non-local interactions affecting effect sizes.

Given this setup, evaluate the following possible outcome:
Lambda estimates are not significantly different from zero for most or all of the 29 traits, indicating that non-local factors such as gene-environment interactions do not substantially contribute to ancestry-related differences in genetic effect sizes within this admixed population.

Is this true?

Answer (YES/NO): YES